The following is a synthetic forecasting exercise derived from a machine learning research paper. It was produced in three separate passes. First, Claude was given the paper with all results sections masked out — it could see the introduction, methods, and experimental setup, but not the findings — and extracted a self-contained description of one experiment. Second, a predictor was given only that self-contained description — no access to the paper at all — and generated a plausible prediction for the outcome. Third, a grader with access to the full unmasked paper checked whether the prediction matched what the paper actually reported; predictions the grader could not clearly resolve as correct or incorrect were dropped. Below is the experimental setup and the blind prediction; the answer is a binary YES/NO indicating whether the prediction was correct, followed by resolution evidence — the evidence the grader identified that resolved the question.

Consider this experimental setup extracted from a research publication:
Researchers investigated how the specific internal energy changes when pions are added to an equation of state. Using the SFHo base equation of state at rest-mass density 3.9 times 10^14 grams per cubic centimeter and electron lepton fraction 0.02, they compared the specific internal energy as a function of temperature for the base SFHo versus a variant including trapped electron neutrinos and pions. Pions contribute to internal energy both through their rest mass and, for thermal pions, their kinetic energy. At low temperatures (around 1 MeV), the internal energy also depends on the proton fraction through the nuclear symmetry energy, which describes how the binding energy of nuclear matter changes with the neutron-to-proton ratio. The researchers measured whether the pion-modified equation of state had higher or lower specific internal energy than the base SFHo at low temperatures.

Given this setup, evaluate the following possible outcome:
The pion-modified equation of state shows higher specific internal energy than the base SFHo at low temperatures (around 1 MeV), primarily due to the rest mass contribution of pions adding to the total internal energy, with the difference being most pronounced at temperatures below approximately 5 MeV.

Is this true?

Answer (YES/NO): NO